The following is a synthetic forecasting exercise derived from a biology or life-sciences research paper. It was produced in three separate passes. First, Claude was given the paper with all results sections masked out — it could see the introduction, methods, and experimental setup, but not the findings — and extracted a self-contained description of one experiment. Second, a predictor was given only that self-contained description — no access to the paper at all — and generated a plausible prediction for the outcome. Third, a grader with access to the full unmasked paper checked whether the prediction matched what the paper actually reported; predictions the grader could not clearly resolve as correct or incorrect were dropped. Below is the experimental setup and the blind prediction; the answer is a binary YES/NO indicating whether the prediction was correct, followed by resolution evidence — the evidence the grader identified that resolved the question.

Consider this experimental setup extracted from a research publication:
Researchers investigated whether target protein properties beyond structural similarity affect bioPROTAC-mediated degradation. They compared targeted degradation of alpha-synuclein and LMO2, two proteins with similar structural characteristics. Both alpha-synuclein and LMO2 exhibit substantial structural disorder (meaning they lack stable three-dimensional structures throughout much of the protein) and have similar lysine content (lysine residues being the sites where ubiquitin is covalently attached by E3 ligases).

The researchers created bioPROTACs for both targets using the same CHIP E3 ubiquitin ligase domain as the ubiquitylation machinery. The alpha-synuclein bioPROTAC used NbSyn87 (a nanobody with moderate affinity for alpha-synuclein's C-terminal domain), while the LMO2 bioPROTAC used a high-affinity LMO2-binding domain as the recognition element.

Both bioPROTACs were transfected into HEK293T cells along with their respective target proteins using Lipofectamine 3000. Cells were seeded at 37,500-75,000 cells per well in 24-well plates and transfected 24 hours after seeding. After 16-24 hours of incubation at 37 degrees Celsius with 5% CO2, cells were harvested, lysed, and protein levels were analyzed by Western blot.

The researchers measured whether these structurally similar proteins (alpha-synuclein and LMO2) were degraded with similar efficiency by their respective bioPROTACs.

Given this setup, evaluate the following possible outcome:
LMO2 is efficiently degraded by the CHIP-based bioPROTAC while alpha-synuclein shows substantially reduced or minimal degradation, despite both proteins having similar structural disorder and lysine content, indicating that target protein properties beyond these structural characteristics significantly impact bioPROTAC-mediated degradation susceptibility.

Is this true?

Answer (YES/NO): NO